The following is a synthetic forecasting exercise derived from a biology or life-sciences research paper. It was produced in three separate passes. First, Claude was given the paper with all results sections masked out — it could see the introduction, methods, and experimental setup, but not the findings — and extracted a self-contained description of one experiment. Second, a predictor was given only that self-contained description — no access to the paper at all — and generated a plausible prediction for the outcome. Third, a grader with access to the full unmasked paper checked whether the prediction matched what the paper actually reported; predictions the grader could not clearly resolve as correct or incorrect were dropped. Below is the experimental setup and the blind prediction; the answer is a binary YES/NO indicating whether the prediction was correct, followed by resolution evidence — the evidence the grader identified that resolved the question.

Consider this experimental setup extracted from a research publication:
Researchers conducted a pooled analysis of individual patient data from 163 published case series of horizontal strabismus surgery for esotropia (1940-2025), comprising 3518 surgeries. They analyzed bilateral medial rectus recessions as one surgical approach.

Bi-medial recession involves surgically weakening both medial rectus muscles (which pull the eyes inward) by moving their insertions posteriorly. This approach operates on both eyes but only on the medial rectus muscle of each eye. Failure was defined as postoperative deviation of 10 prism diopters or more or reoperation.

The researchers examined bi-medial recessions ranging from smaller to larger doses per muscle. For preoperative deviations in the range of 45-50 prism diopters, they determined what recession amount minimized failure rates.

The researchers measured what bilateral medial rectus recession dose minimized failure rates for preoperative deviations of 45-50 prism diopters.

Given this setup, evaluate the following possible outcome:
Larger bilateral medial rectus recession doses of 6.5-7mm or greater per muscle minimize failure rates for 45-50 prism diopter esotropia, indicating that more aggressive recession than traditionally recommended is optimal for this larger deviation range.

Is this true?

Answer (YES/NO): NO